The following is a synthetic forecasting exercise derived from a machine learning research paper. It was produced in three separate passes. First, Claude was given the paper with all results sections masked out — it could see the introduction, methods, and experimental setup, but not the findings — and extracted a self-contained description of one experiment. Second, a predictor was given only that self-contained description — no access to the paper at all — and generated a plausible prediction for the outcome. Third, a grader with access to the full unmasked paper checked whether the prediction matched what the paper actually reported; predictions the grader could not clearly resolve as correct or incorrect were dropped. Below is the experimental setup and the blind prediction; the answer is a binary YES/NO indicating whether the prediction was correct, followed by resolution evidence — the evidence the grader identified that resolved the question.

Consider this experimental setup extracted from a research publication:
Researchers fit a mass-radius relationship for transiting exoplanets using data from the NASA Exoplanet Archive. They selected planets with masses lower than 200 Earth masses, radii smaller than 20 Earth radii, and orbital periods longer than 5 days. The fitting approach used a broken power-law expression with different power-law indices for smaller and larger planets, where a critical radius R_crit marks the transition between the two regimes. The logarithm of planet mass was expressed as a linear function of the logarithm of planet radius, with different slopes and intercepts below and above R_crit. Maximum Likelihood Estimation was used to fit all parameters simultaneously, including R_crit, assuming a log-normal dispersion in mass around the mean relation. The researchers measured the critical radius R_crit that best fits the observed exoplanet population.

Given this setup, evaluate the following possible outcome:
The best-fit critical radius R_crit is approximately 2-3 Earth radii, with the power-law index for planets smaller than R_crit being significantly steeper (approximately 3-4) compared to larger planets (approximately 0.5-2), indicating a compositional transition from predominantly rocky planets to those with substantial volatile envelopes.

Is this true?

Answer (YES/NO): NO